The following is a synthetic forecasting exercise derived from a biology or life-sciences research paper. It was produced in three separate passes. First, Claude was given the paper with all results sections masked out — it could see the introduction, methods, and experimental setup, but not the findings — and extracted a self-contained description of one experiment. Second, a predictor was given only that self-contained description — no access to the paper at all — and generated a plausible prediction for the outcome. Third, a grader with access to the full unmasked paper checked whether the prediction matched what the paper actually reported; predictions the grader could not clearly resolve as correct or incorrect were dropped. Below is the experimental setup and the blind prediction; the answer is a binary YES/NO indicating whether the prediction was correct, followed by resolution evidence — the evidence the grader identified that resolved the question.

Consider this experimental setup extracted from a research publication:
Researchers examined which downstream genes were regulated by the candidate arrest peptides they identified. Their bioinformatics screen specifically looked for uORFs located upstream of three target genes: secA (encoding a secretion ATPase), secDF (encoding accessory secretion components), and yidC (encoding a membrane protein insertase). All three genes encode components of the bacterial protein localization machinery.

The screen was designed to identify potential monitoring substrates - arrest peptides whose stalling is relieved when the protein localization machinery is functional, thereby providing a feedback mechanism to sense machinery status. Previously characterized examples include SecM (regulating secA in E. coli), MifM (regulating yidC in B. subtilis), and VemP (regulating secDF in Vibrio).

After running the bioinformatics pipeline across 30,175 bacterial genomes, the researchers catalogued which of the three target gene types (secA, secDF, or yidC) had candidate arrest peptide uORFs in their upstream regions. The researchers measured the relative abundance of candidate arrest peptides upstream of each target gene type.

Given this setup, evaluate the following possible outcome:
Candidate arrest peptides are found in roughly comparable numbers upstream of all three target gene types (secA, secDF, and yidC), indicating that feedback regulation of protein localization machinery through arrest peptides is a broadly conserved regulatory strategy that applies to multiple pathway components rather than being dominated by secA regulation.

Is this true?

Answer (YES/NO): NO